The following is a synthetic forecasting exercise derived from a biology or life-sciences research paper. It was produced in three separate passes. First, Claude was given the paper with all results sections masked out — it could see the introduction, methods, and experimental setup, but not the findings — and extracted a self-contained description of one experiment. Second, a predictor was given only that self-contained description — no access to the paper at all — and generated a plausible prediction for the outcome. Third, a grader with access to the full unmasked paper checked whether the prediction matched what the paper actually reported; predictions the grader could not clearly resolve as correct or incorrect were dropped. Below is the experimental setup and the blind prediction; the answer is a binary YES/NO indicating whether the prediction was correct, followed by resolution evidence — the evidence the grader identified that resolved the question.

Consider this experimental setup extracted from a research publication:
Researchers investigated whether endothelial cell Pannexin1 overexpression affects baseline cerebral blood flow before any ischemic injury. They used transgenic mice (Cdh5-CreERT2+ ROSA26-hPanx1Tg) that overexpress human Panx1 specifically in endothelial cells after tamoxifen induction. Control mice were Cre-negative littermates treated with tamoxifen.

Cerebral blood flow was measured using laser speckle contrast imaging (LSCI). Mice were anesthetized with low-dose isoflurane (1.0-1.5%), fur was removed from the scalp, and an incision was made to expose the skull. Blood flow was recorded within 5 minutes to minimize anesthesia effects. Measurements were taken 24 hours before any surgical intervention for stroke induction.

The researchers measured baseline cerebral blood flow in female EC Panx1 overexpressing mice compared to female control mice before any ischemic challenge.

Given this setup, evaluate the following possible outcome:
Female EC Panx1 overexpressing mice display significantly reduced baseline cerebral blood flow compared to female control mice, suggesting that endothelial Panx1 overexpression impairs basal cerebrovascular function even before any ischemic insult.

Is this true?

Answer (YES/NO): NO